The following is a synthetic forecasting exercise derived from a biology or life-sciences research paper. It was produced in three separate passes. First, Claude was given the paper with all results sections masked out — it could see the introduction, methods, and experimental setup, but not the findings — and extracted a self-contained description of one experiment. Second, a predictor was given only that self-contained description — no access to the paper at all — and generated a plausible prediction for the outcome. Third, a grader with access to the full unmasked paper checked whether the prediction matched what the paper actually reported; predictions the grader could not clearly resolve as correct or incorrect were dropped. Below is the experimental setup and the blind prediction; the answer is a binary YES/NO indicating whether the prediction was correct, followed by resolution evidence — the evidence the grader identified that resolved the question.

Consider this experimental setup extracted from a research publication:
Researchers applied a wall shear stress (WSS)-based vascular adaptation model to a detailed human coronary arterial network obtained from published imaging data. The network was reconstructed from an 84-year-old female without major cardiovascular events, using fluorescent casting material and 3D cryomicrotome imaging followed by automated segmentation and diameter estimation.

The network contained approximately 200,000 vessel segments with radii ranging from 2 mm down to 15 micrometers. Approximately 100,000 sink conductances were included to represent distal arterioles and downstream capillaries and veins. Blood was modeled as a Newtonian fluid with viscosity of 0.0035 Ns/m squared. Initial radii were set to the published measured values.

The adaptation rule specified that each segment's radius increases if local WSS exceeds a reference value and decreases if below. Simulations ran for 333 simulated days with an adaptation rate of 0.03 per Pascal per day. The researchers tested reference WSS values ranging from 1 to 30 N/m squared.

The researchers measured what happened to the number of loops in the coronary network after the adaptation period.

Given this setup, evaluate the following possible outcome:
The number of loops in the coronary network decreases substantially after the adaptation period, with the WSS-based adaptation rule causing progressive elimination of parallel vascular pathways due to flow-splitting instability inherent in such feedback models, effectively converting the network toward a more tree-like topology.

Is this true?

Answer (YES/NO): YES